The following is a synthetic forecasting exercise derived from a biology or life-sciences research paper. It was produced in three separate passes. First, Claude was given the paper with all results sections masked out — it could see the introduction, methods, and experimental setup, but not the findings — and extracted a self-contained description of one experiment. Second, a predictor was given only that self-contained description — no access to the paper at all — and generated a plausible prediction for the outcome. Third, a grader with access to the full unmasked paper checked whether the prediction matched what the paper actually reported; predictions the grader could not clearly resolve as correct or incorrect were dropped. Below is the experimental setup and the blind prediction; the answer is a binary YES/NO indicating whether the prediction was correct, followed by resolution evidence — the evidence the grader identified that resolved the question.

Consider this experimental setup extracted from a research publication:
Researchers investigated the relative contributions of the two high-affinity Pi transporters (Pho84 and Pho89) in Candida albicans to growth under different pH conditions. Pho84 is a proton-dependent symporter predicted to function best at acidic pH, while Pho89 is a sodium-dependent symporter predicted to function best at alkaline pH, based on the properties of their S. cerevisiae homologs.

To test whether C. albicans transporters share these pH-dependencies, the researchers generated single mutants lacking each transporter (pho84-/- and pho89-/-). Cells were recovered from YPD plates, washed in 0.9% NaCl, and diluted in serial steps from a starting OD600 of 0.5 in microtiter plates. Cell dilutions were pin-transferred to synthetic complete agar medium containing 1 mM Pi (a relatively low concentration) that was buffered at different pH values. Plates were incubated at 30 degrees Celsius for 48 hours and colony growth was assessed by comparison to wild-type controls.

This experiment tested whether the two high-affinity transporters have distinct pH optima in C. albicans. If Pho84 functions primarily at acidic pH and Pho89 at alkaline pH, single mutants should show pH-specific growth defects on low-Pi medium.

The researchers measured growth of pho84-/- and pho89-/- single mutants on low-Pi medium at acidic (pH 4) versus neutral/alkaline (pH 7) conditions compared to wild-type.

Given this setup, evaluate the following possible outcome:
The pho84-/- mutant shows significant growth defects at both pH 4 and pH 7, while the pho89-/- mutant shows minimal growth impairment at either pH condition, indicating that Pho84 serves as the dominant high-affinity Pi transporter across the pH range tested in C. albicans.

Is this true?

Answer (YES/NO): NO